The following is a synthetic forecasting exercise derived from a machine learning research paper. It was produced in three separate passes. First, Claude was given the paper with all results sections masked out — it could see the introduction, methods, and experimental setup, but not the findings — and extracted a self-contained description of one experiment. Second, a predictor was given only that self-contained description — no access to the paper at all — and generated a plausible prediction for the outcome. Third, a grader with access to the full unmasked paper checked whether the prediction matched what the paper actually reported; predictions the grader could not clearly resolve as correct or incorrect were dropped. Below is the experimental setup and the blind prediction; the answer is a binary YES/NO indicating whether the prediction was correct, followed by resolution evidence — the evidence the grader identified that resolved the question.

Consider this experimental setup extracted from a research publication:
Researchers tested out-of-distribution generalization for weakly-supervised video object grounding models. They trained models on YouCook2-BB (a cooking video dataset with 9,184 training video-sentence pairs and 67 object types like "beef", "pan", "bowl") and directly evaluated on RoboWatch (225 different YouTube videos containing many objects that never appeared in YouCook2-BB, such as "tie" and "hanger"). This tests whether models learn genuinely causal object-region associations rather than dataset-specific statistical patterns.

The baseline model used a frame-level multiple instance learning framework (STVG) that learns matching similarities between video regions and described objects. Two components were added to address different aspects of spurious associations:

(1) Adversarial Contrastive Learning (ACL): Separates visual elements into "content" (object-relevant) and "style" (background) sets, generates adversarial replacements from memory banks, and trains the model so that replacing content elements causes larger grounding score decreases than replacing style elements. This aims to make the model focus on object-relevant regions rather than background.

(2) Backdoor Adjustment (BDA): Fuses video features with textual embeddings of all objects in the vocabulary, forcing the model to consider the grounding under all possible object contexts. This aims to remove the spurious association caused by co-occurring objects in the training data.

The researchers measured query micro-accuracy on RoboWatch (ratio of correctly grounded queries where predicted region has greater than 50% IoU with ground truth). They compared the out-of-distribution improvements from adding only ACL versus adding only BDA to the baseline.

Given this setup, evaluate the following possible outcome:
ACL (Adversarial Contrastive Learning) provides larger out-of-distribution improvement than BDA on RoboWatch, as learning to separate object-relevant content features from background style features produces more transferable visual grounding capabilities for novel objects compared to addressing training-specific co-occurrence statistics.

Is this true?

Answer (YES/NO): NO